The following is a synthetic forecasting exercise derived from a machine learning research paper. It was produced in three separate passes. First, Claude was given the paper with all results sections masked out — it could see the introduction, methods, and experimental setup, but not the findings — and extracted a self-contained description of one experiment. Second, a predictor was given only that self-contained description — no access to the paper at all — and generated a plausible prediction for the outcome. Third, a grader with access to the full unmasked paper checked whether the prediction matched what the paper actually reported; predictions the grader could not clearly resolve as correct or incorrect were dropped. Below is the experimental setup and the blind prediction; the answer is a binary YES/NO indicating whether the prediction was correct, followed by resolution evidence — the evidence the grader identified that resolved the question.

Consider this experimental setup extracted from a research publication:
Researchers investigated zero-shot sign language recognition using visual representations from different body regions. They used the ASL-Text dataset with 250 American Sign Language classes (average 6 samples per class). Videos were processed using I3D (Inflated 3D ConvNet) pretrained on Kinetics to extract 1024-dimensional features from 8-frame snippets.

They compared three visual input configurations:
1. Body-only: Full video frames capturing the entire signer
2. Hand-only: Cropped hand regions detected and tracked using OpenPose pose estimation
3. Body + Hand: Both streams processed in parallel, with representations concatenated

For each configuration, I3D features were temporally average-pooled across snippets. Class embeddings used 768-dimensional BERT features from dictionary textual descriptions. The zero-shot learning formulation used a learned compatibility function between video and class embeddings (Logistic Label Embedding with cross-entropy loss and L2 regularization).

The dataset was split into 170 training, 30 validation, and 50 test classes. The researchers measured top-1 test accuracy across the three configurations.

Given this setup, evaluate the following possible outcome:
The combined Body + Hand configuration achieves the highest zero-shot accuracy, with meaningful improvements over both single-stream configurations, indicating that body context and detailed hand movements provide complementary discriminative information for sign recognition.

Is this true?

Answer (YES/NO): YES